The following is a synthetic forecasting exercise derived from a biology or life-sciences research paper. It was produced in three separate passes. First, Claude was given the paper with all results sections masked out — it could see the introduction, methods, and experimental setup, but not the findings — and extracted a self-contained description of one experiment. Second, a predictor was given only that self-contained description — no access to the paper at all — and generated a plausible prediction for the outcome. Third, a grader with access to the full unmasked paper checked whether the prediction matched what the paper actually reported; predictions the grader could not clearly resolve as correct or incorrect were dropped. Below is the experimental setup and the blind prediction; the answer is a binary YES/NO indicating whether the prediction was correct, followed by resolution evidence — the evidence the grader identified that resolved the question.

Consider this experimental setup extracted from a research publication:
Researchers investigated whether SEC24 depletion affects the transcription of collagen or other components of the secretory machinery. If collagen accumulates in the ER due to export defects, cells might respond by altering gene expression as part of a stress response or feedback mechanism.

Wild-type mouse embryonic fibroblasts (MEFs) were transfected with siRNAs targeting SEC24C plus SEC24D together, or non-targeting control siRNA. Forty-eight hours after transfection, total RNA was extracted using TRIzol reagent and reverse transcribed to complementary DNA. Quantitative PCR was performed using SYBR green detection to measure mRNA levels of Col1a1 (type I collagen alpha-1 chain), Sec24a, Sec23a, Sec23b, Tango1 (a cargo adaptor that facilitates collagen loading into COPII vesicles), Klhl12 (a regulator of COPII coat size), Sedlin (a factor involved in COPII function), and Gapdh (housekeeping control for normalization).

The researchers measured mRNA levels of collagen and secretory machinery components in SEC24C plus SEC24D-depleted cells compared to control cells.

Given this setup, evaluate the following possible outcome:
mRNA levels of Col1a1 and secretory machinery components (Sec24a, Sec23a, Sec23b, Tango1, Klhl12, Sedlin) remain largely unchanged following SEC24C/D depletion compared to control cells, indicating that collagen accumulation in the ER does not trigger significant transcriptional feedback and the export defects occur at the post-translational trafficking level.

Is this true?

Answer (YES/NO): NO